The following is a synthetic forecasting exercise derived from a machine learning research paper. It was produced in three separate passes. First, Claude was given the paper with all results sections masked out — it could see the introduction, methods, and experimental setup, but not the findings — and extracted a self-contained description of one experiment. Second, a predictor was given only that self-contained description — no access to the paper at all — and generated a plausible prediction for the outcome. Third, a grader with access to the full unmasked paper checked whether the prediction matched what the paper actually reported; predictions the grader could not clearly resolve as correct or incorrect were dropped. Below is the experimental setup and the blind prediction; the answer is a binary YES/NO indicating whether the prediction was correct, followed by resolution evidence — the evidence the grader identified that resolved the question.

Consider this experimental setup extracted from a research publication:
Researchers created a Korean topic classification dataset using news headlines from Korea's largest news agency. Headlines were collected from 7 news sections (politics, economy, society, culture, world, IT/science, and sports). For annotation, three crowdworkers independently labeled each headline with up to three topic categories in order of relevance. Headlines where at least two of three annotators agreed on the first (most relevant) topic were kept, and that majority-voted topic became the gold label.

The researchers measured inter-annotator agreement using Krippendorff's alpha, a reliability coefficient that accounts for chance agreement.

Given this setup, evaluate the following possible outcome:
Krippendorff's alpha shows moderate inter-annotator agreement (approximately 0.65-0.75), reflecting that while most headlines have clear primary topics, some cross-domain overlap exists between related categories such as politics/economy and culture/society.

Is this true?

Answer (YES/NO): YES